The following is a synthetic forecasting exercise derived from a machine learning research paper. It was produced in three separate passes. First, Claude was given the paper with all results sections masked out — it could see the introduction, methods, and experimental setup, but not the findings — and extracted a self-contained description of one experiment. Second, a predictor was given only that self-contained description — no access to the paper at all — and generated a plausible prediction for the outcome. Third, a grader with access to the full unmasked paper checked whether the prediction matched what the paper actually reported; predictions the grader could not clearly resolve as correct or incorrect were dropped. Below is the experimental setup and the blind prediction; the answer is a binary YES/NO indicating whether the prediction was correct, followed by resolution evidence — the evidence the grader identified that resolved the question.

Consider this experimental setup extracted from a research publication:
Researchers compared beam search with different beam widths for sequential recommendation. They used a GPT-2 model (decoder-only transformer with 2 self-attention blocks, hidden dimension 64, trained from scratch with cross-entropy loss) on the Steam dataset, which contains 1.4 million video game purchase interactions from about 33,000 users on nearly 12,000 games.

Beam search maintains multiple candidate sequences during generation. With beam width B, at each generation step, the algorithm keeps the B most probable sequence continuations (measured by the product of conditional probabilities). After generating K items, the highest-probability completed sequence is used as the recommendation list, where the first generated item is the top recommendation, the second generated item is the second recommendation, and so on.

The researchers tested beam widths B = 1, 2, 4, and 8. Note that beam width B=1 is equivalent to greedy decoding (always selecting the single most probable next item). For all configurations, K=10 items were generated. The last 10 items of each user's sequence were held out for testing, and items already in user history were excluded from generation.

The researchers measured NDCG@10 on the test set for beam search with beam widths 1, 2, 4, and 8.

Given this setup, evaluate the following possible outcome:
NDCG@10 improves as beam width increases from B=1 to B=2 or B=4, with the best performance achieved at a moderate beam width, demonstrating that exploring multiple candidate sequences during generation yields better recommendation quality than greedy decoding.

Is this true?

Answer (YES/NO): NO